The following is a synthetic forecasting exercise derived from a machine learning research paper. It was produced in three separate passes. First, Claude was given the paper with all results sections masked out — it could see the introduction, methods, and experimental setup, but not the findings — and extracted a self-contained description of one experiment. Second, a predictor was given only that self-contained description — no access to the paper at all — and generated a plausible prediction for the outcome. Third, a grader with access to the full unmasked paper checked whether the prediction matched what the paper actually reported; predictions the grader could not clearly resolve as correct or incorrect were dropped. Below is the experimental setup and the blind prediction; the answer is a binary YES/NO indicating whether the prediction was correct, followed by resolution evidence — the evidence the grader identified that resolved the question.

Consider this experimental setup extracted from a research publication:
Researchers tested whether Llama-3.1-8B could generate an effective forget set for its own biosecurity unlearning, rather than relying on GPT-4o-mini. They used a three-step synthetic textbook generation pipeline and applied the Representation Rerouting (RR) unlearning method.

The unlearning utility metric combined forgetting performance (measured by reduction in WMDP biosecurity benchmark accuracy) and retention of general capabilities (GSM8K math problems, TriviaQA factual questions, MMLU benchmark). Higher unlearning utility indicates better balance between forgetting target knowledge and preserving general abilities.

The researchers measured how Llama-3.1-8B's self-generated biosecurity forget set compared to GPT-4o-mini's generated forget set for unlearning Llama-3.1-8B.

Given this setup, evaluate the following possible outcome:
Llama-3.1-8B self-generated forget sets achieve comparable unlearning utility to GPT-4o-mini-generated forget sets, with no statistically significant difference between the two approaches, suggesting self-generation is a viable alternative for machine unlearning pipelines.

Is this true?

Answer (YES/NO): NO